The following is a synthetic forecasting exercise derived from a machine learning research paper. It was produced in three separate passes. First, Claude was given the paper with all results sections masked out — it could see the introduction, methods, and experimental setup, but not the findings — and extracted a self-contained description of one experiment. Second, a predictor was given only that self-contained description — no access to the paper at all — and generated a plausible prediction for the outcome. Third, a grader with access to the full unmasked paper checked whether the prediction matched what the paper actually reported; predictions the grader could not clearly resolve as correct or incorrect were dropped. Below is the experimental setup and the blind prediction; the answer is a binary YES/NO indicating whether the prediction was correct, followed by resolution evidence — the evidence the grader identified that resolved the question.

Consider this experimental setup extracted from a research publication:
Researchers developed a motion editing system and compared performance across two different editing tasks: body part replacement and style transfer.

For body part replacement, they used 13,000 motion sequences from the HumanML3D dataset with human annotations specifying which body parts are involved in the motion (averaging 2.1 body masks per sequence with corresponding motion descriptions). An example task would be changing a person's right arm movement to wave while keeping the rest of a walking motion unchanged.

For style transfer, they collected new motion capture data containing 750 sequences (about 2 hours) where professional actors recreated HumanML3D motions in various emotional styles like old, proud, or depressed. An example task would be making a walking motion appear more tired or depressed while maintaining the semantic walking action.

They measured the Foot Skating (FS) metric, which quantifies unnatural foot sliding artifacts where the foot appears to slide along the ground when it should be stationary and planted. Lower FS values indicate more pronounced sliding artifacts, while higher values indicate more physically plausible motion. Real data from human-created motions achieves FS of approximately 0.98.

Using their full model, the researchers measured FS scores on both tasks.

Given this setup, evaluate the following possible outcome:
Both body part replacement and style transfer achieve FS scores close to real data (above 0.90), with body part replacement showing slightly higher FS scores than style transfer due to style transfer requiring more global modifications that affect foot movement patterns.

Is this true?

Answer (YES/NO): YES